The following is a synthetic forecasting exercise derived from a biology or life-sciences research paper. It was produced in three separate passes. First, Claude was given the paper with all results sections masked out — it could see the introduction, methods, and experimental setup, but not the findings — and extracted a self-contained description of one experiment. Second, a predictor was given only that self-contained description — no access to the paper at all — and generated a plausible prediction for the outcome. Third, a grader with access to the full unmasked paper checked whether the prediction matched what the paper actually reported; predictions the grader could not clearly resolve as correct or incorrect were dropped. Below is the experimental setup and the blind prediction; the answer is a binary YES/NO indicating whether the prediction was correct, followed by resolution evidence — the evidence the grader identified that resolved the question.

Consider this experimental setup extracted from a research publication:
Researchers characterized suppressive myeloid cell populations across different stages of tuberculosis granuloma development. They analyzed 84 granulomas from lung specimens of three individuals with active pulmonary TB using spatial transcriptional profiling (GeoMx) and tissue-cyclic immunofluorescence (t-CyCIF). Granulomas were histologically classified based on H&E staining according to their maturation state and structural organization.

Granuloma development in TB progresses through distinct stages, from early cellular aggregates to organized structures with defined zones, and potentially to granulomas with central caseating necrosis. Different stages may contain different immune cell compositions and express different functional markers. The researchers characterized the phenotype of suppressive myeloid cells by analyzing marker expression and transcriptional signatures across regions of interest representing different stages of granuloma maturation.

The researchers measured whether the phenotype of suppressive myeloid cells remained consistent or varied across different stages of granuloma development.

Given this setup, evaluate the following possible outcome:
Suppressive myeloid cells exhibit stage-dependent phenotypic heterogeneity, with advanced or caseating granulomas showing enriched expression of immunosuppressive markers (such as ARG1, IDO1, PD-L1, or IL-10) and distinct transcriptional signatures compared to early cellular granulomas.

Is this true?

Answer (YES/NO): NO